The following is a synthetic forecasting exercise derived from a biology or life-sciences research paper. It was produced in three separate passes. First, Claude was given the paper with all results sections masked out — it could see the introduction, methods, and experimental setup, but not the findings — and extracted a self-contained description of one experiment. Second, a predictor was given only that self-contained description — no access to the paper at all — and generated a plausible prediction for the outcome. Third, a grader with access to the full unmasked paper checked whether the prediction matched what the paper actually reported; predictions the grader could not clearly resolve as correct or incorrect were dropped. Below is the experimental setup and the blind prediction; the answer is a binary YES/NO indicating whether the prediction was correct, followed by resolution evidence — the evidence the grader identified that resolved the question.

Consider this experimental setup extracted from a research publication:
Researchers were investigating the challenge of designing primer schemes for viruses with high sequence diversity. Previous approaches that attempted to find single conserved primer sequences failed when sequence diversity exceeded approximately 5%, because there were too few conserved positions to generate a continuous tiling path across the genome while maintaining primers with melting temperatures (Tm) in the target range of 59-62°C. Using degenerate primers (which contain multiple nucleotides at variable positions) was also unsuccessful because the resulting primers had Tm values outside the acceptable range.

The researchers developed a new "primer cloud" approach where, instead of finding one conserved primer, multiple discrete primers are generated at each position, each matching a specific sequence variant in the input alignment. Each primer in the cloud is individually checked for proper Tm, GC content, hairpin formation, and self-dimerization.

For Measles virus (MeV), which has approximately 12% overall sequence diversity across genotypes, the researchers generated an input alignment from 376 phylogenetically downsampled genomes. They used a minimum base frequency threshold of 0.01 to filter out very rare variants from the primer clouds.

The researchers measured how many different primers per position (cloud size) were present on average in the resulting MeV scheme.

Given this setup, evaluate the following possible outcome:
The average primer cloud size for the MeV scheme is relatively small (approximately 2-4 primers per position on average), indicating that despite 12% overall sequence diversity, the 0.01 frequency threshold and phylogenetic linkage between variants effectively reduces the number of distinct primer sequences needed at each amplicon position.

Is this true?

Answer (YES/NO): YES